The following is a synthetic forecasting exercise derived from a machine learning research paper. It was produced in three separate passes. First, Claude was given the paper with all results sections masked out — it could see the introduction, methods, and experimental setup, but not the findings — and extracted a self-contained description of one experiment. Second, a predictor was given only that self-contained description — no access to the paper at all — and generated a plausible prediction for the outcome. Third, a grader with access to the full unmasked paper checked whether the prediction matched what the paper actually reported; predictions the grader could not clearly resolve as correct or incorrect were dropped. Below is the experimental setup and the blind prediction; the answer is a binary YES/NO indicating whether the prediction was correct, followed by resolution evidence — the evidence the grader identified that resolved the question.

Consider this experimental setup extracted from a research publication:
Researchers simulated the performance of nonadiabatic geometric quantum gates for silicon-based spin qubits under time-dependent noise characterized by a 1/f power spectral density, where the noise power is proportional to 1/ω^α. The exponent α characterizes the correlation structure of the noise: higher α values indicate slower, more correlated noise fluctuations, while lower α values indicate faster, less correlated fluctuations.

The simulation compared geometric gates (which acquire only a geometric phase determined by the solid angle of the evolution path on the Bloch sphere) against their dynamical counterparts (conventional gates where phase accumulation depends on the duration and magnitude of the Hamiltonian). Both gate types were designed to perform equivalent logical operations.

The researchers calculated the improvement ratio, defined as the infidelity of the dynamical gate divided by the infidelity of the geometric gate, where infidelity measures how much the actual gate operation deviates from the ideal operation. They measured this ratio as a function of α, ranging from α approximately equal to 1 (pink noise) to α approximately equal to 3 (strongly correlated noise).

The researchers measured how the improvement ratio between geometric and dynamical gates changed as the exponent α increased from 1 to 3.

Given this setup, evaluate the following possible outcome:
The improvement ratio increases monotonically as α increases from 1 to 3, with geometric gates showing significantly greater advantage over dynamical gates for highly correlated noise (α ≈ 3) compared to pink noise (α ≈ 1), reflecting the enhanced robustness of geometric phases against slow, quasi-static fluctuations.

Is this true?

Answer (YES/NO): YES